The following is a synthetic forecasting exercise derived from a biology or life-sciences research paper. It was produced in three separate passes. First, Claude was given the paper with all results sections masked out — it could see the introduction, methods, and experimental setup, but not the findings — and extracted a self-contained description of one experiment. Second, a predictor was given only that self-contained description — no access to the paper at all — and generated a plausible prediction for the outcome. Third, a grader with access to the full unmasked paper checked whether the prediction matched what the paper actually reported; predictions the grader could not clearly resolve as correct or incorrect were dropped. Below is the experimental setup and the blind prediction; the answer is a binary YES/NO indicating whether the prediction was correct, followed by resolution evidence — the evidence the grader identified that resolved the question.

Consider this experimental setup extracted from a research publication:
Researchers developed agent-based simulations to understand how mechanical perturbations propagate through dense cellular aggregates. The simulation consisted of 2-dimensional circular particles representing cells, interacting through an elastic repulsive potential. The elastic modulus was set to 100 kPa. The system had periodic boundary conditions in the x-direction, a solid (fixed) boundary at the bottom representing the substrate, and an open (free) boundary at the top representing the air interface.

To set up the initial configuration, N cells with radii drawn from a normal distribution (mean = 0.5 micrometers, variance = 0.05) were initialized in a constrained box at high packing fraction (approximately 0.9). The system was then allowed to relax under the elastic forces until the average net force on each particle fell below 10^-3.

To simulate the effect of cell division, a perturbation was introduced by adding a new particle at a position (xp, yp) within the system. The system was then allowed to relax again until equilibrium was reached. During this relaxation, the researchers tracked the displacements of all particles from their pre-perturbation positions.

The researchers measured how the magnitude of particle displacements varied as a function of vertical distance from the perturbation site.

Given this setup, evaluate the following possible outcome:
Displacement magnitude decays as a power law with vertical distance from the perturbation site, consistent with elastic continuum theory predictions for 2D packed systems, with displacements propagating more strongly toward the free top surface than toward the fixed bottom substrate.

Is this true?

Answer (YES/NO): NO